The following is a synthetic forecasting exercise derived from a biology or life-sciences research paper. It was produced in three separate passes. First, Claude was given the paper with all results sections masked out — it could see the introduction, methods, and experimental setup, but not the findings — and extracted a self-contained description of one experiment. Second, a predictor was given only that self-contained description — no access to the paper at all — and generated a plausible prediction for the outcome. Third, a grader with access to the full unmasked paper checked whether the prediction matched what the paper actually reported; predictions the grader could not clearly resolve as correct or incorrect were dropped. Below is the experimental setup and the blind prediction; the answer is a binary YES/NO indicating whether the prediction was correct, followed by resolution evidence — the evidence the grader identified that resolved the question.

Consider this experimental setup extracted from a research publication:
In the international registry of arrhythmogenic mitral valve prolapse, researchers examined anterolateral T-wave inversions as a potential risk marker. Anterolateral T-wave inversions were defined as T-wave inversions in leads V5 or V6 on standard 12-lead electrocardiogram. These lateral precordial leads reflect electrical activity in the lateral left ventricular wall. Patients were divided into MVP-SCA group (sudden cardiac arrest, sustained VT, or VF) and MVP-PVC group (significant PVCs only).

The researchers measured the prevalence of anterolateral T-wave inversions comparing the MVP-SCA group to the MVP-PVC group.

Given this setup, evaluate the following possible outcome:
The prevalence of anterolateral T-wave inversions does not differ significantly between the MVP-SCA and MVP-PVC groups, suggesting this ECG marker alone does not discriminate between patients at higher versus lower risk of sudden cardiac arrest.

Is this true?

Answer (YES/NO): NO